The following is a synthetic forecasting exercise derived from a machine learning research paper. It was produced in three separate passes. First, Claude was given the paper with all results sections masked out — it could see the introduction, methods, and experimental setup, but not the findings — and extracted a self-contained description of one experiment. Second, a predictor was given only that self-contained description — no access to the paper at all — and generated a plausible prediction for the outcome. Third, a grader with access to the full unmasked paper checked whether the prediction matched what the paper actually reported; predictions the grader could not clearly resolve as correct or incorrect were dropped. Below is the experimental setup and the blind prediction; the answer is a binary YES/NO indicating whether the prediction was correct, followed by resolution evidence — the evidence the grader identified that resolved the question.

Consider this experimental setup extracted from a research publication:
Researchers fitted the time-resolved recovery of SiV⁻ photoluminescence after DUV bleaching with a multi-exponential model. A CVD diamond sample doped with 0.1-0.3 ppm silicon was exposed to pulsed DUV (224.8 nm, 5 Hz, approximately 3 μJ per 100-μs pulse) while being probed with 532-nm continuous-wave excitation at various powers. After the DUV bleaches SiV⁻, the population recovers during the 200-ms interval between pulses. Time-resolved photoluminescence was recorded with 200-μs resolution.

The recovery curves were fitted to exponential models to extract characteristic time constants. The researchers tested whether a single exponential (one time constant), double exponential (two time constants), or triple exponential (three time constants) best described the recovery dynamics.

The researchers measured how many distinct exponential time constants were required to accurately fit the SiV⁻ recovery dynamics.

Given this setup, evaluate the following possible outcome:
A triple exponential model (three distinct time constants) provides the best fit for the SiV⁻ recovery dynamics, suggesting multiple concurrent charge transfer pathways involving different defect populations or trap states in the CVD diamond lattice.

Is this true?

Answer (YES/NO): YES